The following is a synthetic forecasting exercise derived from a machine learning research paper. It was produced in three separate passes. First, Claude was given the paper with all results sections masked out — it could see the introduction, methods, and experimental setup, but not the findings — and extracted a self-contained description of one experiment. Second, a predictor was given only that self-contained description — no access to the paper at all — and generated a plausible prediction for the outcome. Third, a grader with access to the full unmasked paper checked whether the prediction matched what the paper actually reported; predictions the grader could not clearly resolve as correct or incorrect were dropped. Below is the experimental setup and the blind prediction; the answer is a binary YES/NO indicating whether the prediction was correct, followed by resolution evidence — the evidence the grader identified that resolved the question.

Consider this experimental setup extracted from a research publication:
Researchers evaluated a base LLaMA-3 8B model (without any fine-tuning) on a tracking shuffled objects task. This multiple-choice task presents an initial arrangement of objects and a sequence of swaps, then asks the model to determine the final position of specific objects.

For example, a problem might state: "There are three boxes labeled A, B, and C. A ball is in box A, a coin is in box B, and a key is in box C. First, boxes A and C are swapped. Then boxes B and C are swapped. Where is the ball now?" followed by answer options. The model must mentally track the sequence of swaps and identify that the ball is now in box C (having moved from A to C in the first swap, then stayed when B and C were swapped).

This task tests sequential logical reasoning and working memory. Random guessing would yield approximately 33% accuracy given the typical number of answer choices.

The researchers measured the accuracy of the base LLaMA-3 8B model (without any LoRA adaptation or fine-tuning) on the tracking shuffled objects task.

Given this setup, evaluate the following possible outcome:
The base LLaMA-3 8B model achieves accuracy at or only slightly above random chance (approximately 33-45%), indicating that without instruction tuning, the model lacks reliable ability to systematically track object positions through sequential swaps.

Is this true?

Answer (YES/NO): NO